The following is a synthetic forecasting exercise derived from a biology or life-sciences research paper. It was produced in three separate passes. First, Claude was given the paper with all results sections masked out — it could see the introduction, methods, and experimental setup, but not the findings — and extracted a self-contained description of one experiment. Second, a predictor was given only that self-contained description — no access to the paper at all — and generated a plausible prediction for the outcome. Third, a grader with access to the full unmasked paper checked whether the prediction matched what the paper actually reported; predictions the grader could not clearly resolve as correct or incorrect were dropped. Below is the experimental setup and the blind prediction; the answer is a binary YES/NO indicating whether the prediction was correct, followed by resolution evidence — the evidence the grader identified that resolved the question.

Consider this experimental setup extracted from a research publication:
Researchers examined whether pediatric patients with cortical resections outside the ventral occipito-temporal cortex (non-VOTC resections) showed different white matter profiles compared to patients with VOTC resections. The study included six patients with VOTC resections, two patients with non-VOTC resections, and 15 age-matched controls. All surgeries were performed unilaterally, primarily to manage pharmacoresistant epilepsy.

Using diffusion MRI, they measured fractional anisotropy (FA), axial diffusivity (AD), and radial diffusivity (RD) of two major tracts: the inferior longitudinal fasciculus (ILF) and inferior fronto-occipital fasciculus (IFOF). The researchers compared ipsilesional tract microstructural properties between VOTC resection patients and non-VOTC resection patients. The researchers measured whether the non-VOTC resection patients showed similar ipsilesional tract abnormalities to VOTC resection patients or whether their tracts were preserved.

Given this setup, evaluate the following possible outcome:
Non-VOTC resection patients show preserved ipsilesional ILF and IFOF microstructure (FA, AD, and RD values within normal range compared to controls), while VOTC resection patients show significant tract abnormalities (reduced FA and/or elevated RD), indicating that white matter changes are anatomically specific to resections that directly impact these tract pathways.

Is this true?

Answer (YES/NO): YES